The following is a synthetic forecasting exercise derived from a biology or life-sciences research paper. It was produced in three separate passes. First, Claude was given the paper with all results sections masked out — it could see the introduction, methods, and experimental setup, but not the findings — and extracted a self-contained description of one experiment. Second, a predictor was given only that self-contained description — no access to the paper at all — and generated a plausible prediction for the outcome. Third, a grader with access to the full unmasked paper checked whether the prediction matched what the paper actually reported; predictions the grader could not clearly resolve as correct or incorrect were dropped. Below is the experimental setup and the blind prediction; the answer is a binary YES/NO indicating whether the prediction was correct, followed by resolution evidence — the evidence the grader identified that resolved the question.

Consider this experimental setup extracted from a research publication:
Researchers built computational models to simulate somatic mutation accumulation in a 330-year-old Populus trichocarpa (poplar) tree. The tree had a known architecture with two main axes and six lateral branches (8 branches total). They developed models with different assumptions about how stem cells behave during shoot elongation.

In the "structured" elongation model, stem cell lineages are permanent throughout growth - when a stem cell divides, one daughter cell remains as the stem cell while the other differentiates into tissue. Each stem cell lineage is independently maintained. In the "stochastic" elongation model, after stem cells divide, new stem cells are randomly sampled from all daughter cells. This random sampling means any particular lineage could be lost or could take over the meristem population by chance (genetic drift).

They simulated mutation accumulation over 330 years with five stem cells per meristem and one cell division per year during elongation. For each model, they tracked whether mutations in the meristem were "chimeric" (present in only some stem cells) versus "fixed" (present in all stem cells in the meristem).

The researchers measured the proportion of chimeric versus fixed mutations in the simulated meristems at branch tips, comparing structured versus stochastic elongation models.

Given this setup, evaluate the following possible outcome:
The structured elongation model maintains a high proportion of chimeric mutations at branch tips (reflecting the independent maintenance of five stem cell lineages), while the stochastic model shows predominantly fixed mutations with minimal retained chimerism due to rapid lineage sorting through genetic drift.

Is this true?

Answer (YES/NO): YES